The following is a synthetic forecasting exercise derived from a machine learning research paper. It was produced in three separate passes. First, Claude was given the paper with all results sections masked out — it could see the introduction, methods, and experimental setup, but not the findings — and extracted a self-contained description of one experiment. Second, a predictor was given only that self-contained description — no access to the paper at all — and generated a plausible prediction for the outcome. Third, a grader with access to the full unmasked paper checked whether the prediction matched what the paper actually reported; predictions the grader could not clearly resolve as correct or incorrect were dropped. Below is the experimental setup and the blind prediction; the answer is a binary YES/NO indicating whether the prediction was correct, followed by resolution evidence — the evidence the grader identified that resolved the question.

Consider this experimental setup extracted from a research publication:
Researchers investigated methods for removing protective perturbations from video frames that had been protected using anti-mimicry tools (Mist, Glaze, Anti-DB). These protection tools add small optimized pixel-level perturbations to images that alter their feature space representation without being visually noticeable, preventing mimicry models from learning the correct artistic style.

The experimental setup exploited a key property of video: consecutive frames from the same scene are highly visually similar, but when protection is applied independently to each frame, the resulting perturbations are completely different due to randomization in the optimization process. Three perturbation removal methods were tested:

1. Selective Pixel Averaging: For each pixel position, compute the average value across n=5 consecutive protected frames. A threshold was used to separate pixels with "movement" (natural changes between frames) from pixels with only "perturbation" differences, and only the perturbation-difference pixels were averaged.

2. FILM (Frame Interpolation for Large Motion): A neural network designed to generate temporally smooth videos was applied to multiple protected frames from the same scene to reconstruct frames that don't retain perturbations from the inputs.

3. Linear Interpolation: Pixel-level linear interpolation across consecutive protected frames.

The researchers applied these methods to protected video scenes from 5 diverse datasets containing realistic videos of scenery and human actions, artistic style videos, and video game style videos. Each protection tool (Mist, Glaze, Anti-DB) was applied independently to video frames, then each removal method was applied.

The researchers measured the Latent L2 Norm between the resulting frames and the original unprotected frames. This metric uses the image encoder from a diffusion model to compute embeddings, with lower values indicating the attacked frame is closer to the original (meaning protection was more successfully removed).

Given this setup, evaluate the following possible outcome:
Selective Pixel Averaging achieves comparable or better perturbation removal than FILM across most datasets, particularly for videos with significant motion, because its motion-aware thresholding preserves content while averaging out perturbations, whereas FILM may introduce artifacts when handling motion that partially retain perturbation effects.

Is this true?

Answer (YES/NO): YES